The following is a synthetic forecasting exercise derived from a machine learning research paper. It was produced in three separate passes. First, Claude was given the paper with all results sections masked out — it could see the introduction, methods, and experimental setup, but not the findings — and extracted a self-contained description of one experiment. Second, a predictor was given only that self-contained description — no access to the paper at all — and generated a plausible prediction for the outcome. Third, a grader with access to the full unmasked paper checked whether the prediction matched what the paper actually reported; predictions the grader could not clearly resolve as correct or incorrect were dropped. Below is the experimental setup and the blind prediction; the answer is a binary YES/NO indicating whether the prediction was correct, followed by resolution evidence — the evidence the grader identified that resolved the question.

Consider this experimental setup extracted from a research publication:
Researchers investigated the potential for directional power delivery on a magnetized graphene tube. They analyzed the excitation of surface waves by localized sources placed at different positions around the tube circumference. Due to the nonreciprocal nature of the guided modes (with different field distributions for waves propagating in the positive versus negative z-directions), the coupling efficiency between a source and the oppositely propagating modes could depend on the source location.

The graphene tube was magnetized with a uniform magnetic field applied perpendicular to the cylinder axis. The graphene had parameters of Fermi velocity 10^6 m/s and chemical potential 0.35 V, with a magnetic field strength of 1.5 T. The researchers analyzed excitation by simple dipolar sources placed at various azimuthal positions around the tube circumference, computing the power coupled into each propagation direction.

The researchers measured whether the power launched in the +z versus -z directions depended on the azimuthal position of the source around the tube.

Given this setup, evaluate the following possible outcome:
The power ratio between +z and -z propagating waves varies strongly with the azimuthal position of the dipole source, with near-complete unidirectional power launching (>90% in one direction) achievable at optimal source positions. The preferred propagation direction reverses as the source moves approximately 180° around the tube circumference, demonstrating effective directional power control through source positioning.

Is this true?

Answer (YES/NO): NO